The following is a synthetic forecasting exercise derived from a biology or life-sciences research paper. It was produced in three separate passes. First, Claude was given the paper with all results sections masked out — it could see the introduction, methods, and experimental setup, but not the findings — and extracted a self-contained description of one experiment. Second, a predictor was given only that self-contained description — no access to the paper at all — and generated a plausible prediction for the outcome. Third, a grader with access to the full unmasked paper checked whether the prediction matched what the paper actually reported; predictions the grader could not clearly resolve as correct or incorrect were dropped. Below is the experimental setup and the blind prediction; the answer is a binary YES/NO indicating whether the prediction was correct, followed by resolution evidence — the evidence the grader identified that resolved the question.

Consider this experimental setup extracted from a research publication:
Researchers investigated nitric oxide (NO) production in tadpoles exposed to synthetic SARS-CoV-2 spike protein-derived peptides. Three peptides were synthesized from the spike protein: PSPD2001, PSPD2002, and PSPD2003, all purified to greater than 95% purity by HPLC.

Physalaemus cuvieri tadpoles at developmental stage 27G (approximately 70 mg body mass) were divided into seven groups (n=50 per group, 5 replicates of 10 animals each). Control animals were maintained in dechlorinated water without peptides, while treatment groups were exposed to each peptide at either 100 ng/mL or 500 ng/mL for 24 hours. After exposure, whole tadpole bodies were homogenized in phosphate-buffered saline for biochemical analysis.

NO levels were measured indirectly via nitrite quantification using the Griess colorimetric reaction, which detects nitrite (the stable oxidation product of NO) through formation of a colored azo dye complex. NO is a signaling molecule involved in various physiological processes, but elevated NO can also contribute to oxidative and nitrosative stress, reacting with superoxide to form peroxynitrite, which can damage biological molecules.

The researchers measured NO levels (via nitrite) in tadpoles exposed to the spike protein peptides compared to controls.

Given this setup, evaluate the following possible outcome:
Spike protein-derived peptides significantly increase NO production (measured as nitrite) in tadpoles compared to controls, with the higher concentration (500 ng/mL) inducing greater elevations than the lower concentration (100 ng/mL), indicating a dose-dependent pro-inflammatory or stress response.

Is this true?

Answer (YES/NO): NO